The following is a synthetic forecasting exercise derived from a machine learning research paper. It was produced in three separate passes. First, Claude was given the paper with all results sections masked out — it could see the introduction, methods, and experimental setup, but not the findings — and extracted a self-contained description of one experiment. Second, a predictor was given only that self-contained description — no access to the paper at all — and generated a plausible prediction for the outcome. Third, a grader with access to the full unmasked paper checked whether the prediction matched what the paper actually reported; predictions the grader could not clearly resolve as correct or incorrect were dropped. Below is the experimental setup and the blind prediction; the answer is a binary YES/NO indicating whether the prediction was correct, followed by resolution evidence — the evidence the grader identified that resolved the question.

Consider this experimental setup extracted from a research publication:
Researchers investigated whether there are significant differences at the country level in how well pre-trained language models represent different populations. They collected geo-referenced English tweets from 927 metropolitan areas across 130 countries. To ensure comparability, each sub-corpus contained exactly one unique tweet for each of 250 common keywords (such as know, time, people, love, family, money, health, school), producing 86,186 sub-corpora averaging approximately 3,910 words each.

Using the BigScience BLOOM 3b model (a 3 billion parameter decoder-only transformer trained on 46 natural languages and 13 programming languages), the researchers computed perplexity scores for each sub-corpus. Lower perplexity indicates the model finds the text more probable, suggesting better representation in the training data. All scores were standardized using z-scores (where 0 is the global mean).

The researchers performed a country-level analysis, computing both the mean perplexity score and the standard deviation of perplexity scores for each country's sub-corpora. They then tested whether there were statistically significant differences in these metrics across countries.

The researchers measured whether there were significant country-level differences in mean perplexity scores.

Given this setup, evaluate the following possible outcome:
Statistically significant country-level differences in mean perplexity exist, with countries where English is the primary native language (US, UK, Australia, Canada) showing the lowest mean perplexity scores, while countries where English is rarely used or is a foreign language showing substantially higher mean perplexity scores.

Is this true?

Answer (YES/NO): NO